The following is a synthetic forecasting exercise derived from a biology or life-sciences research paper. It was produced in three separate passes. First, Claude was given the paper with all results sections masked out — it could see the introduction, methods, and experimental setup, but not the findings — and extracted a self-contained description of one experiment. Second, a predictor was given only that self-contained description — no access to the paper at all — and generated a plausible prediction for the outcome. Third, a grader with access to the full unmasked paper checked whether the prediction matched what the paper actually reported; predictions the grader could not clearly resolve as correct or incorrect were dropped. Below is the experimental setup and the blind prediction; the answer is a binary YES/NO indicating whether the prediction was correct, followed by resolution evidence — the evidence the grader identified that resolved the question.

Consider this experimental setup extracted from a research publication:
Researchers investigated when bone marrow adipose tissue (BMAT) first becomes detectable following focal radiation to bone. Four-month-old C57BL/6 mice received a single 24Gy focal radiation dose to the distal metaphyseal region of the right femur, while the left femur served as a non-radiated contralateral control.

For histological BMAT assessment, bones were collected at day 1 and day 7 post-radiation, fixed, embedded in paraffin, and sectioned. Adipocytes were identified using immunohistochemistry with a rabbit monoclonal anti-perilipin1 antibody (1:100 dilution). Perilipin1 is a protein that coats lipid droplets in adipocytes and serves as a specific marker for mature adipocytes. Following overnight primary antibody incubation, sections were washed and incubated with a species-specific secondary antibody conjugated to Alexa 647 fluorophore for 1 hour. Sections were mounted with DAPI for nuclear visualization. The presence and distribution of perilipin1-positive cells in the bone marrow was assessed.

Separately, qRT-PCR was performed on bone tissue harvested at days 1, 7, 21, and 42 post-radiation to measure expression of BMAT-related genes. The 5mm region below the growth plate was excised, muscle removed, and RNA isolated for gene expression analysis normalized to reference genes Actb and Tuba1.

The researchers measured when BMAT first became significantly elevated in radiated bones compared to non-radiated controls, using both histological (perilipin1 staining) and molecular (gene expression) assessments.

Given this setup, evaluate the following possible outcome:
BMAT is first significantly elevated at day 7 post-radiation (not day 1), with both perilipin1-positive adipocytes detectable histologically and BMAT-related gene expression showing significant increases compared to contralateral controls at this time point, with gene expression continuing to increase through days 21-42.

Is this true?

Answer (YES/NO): YES